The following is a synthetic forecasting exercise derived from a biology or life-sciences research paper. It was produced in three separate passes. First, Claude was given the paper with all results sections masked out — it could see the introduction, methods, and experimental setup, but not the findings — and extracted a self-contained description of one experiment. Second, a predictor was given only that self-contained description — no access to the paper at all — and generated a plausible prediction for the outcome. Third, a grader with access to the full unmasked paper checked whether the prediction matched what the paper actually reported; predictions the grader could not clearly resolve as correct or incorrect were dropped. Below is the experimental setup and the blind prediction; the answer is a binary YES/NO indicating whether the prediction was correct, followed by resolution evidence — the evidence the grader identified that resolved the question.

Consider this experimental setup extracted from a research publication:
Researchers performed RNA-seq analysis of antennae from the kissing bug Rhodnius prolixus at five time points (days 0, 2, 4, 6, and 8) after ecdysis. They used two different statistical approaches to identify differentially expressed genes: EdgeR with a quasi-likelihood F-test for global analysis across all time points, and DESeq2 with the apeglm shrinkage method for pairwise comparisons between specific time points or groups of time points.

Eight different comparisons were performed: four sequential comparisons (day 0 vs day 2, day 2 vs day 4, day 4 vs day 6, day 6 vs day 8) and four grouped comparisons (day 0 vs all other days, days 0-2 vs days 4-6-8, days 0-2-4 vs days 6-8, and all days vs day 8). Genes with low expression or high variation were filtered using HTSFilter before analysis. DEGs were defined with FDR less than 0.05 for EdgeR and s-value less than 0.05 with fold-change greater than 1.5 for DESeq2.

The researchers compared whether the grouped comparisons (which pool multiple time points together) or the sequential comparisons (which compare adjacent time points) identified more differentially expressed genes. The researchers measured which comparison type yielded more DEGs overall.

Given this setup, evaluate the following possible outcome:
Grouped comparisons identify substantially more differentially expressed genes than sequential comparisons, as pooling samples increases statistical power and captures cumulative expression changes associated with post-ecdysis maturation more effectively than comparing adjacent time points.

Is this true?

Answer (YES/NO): YES